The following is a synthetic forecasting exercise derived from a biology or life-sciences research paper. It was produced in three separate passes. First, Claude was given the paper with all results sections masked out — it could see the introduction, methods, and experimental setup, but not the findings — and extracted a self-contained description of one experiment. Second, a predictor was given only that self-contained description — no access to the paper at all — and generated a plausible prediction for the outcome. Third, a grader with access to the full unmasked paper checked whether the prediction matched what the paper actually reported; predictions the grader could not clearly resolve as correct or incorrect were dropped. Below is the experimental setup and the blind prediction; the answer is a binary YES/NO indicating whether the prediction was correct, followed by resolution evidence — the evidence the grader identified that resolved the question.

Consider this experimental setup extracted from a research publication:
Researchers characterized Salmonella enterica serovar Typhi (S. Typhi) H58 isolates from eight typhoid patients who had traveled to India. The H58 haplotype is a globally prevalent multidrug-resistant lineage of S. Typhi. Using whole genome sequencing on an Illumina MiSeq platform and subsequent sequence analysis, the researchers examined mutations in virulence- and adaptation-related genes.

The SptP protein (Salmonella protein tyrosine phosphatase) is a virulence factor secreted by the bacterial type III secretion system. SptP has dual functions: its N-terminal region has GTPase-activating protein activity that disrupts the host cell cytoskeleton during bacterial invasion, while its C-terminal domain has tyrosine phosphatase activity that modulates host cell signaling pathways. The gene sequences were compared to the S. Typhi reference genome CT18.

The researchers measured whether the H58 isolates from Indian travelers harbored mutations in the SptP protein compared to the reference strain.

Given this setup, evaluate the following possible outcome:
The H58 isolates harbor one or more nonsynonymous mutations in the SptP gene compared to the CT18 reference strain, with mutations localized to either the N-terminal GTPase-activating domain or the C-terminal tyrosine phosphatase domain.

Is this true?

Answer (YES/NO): NO